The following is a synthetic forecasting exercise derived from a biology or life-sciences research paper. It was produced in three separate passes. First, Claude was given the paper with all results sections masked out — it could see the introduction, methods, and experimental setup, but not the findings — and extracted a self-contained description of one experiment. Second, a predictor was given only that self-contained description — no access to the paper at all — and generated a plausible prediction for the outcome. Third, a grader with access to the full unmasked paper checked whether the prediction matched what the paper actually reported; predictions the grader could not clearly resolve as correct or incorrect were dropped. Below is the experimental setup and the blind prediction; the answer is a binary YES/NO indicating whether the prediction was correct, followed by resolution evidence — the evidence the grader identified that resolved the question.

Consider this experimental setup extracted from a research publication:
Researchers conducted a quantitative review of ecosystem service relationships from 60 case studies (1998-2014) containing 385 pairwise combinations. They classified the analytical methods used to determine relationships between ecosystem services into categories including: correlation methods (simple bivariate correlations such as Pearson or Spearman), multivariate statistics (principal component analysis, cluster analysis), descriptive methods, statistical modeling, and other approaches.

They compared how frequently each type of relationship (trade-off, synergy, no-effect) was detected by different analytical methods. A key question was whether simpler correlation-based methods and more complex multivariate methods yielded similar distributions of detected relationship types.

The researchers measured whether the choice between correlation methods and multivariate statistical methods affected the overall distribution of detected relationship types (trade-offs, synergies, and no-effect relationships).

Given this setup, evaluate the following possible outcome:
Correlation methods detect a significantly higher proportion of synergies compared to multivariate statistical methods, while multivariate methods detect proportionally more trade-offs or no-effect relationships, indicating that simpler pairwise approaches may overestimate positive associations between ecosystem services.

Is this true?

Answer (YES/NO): NO